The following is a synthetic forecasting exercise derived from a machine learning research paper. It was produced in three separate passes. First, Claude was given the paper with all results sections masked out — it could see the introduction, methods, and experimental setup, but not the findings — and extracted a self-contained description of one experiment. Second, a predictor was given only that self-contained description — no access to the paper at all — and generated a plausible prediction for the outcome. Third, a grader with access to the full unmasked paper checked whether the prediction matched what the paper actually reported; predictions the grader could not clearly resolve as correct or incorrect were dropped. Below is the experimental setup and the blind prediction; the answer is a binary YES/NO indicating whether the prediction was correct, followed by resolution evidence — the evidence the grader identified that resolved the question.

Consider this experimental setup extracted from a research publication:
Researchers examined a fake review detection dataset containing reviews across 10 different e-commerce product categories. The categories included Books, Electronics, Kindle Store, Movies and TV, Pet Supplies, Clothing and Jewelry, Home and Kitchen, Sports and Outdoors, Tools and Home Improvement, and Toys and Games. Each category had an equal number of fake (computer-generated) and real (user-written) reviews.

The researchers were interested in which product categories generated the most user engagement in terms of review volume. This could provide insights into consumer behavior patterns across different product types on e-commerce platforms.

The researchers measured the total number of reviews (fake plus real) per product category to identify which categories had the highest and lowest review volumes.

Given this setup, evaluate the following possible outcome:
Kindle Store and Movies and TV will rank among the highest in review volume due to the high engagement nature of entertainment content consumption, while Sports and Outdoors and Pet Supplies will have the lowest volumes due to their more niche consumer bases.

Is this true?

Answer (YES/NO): NO